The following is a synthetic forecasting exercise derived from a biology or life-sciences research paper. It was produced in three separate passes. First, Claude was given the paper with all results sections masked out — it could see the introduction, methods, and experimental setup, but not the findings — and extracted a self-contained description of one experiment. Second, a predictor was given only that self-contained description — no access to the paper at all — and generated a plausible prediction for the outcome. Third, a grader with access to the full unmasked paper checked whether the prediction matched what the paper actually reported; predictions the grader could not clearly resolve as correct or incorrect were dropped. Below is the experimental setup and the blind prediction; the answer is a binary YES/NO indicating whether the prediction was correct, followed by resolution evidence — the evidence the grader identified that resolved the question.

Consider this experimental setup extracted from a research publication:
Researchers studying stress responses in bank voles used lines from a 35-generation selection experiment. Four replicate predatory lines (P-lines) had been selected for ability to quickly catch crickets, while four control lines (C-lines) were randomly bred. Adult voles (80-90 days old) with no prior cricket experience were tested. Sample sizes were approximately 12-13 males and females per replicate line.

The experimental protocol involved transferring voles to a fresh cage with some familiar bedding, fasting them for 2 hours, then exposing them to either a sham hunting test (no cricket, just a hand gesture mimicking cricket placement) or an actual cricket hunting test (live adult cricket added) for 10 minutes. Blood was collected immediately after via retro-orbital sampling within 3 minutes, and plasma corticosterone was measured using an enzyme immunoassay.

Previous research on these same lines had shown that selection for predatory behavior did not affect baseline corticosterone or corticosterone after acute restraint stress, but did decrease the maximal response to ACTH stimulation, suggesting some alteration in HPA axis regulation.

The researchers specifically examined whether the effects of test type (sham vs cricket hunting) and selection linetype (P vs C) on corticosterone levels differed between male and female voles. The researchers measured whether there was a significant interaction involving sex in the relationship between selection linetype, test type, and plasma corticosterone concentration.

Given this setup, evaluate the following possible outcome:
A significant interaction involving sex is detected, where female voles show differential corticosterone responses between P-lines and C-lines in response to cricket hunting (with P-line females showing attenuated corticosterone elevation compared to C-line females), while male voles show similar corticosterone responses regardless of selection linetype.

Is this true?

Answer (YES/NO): NO